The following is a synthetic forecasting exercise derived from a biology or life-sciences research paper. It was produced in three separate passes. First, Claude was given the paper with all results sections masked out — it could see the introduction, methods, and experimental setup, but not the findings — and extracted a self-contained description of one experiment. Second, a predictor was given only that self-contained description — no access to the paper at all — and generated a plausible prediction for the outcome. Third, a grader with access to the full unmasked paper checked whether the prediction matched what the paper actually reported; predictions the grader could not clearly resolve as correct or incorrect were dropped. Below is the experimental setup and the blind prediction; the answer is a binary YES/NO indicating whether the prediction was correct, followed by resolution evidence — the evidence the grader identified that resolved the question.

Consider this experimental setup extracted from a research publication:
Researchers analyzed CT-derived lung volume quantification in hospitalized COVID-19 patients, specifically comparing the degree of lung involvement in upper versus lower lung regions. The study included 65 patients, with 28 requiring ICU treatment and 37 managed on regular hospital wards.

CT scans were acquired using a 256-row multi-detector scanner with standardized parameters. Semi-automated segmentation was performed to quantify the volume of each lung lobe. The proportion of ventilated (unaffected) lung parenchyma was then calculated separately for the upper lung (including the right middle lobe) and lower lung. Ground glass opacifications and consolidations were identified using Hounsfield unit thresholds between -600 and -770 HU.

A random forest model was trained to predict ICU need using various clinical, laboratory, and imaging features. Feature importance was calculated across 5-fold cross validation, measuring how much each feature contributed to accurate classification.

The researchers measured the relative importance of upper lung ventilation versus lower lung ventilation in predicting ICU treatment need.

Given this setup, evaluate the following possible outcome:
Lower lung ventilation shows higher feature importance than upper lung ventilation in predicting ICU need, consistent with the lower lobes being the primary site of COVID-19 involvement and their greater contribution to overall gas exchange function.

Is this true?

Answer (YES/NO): NO